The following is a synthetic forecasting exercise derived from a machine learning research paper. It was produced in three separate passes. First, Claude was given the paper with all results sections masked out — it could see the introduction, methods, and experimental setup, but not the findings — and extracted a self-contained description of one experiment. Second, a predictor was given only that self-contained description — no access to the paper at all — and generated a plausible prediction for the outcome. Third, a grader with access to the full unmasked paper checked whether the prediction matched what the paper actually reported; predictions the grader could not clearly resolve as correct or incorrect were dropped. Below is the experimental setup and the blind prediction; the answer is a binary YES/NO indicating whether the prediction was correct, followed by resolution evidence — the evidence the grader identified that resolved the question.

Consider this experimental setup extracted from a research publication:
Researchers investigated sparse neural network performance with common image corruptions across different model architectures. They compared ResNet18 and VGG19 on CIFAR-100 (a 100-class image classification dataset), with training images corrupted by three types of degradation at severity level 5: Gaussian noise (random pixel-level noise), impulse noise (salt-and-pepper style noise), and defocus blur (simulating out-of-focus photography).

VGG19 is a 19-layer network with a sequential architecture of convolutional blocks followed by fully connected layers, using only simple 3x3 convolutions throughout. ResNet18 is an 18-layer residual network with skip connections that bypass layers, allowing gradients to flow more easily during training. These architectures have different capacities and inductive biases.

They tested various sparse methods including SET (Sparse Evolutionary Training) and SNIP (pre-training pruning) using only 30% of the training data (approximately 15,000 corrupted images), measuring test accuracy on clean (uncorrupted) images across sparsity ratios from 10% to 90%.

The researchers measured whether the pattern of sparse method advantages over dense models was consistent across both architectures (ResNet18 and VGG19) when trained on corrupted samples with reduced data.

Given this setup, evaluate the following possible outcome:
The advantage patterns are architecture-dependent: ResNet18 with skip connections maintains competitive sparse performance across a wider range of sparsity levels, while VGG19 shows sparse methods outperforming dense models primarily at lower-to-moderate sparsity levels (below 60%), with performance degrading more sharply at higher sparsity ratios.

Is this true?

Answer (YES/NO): NO